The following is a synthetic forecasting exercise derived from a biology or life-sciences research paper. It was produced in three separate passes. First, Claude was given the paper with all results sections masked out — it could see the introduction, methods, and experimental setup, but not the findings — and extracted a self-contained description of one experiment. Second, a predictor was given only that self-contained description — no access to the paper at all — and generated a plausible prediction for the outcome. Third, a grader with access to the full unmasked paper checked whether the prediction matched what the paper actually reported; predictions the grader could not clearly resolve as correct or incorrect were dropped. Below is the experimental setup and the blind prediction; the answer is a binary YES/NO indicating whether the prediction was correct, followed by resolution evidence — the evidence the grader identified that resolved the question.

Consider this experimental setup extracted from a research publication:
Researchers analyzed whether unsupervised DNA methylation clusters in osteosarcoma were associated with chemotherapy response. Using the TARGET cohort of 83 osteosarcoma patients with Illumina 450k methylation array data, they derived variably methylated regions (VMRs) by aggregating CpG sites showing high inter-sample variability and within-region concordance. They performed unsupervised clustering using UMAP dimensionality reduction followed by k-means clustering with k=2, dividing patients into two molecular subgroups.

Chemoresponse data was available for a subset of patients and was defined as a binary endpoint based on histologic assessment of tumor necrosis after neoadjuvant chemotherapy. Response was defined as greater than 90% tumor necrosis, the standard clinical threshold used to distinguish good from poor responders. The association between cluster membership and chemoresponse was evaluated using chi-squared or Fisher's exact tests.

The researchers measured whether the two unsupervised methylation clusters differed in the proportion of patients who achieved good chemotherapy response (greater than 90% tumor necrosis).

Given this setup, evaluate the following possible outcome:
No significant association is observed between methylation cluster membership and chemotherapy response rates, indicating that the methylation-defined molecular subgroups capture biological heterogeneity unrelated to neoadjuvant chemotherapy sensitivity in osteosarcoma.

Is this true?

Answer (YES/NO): NO